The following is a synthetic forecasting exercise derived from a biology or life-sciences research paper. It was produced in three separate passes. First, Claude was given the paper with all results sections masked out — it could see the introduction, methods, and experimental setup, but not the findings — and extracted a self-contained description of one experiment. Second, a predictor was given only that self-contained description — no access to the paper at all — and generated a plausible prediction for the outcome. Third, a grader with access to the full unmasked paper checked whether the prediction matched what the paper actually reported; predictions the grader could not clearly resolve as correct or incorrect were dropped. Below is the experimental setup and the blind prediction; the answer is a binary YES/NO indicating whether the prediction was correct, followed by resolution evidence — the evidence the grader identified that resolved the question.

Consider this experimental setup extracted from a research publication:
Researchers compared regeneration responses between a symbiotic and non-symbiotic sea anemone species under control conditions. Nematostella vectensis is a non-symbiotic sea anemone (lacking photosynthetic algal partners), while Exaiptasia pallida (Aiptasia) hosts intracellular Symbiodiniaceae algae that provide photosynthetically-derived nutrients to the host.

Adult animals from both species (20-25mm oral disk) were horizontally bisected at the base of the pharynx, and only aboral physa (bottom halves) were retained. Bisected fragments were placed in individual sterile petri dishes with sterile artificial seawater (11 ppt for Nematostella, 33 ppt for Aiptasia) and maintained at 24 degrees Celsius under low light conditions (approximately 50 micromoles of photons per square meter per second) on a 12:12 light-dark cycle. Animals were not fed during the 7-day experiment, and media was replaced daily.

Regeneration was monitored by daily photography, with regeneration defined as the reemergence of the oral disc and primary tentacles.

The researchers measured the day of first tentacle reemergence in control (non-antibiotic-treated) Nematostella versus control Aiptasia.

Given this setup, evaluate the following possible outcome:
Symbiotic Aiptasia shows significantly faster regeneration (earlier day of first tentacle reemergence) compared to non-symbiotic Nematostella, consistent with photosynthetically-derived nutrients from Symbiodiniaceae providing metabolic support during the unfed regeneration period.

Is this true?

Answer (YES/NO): NO